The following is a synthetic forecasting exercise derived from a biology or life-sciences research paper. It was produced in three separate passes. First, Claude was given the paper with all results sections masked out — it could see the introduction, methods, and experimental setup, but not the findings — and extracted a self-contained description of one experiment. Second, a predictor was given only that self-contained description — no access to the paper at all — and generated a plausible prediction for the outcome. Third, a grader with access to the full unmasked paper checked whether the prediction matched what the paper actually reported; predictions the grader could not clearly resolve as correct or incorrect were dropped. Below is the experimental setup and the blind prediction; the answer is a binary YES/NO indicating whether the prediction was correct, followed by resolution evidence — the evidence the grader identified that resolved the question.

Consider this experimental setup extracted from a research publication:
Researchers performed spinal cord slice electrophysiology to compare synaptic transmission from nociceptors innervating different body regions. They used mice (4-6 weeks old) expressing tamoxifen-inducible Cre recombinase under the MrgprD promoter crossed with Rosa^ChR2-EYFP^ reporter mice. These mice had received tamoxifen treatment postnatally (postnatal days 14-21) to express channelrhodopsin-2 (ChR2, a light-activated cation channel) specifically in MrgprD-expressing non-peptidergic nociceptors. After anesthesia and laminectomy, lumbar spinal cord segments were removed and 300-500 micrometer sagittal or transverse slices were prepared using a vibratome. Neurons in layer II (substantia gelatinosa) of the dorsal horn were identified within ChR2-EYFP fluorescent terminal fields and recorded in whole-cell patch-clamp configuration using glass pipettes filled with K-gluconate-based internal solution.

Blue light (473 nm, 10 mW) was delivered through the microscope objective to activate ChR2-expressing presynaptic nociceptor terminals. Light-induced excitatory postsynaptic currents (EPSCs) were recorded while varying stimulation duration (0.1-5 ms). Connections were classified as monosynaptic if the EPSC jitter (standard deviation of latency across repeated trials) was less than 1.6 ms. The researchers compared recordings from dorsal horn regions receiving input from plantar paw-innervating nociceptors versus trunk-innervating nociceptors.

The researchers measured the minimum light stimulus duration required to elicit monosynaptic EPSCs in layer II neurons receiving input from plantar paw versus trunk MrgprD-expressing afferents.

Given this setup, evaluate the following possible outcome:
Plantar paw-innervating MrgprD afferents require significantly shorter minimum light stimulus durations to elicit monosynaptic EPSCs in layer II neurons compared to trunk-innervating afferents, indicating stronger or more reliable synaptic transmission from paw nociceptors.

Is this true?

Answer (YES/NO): YES